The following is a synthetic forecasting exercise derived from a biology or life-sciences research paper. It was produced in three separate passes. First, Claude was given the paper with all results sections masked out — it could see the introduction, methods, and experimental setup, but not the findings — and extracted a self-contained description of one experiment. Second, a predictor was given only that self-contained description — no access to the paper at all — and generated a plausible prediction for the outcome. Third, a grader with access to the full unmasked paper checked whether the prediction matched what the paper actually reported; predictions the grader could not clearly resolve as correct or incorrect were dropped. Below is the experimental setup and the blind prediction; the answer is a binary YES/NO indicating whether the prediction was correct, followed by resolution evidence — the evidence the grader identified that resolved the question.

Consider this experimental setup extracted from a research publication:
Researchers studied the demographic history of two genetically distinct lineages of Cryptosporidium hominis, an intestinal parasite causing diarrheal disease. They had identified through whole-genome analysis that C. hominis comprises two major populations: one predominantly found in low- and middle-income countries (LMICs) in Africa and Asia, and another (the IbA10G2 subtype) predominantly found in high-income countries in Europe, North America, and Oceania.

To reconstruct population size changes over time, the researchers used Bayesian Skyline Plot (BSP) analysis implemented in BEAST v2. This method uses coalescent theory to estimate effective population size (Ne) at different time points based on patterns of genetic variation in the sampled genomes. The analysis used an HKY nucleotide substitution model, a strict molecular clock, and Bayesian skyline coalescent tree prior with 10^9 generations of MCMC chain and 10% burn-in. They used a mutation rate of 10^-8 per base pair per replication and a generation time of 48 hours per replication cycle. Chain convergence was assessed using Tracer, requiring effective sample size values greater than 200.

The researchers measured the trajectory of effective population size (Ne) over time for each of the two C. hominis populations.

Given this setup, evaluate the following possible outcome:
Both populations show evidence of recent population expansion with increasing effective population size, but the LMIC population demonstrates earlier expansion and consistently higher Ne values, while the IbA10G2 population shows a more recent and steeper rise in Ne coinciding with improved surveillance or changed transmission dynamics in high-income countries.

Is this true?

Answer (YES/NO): NO